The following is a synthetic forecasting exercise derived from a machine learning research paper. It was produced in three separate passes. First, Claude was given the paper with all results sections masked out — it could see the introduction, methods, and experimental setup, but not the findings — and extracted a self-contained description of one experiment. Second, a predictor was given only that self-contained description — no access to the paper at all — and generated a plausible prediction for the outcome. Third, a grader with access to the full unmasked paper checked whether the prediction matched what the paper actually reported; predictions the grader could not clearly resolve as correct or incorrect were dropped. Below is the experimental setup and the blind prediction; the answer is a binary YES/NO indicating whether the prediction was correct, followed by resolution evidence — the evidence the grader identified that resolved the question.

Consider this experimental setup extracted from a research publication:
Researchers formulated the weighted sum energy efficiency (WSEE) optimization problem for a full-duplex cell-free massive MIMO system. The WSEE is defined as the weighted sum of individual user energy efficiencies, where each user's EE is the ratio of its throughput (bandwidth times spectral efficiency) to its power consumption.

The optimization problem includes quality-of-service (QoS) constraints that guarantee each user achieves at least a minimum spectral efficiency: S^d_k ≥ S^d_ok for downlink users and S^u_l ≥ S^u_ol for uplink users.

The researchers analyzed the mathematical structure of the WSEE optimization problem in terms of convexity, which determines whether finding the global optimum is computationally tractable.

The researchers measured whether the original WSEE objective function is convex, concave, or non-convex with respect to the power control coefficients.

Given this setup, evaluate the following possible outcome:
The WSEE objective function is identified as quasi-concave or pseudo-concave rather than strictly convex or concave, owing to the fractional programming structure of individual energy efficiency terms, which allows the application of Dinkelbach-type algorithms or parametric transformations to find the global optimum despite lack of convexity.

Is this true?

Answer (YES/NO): NO